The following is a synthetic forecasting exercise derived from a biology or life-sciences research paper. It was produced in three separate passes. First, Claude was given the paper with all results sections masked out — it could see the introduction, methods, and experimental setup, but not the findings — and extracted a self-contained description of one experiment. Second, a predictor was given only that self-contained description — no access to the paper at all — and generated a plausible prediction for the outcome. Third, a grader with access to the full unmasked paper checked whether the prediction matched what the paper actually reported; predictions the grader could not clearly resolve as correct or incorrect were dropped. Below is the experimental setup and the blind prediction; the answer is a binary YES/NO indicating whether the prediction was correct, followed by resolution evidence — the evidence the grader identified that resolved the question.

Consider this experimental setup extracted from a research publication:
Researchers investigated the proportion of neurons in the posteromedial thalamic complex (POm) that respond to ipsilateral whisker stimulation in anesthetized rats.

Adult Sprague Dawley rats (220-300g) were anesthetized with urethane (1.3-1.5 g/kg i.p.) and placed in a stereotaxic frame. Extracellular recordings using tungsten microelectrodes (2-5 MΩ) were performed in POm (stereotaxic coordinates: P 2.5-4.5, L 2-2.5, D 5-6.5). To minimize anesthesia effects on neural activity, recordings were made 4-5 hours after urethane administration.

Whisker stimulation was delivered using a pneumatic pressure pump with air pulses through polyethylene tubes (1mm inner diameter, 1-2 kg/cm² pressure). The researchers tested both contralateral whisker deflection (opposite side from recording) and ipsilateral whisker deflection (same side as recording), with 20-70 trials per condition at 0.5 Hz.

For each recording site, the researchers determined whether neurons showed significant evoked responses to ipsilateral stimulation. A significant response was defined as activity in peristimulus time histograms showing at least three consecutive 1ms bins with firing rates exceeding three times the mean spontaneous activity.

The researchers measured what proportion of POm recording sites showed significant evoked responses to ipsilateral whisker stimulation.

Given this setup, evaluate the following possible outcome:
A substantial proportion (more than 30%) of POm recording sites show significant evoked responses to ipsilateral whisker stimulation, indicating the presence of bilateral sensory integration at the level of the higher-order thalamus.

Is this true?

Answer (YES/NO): YES